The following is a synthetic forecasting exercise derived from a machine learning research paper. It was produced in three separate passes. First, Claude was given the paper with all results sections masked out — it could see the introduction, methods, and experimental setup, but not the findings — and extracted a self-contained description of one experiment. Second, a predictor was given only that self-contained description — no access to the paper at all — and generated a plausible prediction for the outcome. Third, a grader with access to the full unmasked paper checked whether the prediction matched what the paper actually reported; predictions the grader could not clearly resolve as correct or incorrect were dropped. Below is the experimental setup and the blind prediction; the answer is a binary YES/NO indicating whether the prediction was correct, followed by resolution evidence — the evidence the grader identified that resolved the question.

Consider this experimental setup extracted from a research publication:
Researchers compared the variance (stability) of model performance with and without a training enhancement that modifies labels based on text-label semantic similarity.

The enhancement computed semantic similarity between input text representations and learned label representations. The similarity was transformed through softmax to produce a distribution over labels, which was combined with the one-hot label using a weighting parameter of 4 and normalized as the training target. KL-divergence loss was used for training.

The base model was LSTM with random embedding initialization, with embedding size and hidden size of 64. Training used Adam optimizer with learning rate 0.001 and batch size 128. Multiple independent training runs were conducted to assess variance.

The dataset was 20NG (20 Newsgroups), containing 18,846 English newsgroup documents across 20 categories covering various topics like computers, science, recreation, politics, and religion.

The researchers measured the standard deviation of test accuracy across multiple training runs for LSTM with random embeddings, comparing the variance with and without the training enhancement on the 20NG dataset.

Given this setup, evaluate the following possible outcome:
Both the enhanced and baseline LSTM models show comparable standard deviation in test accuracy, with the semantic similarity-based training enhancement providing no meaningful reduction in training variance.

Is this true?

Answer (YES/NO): NO